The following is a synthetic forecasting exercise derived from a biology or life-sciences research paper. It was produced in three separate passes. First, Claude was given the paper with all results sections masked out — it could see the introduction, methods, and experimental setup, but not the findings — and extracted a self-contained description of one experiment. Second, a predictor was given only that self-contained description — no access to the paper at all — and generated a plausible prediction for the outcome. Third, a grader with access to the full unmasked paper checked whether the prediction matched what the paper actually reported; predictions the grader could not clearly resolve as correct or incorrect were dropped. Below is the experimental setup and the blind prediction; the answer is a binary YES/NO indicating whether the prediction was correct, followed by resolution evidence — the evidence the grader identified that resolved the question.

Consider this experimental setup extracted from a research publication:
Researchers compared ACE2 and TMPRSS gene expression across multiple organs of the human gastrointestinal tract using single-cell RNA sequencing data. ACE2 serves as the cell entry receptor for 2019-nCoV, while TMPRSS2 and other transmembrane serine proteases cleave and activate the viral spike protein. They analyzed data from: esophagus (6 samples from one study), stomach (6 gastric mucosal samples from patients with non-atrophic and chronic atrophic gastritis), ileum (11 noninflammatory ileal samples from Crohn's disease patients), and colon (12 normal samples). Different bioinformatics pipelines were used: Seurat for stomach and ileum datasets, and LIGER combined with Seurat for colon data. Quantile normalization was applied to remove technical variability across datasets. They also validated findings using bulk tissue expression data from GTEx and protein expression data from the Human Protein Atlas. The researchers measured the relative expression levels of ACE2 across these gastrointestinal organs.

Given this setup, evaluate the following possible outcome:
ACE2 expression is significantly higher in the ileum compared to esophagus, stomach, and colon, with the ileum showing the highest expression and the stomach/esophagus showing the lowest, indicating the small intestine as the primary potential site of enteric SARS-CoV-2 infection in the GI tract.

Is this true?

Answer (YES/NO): NO